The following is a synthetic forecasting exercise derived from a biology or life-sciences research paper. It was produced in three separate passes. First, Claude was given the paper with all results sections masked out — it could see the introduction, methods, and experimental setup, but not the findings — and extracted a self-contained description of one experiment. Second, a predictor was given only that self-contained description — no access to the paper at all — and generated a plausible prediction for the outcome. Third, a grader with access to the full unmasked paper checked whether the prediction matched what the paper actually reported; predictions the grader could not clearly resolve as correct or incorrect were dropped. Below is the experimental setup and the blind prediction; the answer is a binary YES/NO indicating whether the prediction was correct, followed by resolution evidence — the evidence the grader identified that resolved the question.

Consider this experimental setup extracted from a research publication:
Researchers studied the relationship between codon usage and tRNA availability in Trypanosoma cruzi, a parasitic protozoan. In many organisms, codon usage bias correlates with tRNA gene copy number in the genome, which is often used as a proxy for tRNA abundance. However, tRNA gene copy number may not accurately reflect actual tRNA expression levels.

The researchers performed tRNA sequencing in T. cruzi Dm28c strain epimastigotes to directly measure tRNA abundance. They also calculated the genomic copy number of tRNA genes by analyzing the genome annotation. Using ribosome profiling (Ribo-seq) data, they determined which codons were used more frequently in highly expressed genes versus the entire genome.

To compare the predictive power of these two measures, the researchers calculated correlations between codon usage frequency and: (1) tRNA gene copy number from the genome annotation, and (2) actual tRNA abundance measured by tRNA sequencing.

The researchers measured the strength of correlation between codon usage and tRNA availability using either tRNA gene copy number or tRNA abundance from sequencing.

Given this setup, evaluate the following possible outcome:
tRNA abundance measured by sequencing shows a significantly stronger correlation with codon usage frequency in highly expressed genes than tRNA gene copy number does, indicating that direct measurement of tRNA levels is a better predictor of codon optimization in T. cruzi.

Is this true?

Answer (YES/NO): YES